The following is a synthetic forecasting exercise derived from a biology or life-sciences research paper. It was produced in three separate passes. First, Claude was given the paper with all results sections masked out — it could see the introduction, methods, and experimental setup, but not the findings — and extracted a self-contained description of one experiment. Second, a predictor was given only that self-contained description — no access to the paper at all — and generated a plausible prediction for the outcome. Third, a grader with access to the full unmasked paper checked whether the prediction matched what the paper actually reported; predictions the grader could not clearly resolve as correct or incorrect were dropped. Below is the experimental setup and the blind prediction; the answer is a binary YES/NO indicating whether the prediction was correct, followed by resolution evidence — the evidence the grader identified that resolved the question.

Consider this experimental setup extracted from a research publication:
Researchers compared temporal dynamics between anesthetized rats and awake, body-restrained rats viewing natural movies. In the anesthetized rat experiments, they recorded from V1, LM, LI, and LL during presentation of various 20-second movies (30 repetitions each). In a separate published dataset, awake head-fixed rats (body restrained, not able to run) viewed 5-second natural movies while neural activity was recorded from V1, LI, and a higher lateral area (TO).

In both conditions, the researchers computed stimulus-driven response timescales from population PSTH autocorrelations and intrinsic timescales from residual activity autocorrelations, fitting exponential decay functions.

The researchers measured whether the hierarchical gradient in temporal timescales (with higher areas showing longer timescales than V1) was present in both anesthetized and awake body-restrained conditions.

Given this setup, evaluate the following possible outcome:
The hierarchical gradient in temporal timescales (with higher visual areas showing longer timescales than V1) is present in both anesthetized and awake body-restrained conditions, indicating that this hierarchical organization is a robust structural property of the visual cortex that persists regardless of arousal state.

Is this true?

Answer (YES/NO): NO